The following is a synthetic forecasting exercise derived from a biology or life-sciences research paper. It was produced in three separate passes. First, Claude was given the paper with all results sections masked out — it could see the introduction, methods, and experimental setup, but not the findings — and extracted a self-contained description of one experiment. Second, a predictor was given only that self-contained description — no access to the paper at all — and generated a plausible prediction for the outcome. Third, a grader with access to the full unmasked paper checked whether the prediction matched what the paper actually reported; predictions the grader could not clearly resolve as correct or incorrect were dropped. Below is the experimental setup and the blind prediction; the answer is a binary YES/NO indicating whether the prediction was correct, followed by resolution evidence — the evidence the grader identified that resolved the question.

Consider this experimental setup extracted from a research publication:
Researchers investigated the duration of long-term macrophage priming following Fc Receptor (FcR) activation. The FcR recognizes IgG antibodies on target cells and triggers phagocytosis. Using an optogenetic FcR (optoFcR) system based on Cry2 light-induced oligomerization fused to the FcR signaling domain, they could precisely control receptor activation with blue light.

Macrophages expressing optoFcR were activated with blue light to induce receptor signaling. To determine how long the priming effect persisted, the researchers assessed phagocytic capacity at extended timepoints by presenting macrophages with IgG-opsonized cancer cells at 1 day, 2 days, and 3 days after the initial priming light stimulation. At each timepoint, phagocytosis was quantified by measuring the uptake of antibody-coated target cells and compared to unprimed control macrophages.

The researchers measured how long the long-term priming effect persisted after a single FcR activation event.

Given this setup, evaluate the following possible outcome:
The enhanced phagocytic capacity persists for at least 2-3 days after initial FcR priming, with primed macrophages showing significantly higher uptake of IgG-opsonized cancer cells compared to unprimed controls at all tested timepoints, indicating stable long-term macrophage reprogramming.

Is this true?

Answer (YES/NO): YES